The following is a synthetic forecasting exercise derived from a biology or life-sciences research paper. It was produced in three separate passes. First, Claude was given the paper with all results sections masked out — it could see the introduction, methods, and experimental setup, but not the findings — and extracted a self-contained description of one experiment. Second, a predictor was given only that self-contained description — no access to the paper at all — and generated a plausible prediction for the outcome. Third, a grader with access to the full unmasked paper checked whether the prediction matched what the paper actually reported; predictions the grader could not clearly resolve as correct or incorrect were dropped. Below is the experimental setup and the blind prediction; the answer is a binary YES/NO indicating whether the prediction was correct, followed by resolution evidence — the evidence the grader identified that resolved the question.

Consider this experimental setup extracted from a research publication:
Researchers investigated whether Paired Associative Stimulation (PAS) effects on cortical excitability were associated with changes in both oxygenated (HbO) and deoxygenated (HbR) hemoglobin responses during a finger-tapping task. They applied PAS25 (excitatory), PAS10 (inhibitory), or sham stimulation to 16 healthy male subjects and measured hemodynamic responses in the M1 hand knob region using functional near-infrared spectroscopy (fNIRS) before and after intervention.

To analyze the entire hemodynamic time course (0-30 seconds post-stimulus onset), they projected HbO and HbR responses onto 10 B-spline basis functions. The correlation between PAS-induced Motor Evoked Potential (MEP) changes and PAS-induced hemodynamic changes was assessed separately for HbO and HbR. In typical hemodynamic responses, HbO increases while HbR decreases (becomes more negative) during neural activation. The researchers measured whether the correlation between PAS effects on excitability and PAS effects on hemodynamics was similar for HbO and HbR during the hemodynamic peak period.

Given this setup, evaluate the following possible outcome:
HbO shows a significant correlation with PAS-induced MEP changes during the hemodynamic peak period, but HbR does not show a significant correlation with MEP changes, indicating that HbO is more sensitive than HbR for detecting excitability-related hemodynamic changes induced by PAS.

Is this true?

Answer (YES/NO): NO